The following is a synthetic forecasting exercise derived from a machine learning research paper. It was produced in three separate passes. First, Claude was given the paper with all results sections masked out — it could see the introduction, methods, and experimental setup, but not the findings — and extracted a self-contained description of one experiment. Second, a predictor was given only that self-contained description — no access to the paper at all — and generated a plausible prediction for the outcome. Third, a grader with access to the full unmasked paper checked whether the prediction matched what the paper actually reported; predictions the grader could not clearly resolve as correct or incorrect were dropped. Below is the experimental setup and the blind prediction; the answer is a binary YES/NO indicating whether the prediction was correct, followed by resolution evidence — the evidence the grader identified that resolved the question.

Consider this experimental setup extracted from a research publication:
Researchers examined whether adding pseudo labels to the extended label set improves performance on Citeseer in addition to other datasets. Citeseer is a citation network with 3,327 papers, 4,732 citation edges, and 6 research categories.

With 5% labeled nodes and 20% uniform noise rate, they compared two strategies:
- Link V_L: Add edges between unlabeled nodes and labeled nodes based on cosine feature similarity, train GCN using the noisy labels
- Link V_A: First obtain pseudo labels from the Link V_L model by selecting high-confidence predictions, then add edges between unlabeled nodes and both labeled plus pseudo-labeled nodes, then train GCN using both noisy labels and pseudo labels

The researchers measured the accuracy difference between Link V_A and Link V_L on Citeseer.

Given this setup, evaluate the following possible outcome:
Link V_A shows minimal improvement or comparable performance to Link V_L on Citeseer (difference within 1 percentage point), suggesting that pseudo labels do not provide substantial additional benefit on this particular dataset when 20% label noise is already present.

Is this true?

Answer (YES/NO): NO